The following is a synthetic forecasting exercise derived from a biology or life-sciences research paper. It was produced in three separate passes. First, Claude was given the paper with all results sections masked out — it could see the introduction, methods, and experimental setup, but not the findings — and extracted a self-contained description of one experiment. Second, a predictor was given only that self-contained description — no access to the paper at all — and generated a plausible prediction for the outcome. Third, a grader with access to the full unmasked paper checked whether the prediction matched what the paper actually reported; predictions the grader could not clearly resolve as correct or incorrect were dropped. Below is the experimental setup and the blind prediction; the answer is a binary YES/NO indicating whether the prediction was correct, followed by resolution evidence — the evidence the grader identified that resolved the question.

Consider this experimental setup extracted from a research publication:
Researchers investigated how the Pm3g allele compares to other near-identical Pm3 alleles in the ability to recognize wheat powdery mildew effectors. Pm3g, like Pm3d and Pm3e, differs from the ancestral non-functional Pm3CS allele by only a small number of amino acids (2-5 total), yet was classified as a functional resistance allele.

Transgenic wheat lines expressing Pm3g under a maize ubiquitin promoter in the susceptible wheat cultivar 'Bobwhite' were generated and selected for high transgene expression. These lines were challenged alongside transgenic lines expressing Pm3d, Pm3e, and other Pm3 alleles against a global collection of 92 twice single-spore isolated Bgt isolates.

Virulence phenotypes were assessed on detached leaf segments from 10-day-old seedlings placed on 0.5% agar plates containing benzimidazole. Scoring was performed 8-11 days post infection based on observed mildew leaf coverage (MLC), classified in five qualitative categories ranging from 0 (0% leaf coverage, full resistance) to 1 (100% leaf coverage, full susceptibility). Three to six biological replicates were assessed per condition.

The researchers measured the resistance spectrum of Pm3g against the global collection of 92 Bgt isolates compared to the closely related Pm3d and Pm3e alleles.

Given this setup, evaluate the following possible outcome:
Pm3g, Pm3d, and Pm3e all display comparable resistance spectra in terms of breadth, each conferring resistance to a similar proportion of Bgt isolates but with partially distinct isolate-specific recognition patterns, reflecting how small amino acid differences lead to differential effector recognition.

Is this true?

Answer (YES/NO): NO